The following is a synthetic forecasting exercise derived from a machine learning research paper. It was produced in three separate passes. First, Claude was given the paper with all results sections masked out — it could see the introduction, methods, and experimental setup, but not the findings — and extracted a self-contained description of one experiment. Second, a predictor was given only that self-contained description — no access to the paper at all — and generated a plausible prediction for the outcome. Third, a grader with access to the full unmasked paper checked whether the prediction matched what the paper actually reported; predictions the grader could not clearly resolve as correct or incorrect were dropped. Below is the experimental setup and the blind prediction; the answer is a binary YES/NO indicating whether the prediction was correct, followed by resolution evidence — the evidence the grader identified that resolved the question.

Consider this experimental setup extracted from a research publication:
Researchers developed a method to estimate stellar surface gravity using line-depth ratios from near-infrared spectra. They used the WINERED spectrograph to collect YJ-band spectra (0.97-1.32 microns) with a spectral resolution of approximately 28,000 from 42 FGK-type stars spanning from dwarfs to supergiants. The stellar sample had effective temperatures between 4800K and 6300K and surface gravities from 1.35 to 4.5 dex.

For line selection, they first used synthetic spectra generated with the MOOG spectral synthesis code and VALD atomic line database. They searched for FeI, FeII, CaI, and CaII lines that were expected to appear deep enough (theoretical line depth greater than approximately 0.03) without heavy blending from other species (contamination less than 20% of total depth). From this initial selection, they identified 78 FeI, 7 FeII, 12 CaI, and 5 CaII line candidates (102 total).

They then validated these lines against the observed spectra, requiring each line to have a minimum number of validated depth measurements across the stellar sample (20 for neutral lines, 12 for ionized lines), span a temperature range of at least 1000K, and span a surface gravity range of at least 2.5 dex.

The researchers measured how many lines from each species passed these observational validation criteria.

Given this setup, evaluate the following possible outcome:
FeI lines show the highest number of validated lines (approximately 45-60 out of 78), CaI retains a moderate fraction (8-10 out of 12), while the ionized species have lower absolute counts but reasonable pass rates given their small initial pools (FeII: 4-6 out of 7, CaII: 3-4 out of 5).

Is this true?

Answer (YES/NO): NO